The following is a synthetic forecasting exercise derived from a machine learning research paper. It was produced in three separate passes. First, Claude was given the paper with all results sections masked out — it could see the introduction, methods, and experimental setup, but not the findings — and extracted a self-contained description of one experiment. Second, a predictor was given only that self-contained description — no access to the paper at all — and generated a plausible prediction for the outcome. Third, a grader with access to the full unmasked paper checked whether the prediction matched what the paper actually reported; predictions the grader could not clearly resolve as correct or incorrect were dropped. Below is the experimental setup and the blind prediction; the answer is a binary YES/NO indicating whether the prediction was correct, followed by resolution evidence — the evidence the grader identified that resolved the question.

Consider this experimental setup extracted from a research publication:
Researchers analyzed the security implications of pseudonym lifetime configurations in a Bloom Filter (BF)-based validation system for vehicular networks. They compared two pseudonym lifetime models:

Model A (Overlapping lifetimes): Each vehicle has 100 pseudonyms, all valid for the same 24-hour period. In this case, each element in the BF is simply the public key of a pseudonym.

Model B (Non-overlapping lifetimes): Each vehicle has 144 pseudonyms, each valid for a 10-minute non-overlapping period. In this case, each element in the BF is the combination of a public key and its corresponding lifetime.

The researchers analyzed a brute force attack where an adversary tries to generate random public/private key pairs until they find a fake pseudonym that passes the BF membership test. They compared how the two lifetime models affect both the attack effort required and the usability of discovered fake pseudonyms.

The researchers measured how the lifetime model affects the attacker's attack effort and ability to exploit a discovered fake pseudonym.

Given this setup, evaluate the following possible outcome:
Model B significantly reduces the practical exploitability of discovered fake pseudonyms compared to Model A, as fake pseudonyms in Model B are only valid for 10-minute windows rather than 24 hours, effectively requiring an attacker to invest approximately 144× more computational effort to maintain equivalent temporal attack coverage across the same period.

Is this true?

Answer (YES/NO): NO